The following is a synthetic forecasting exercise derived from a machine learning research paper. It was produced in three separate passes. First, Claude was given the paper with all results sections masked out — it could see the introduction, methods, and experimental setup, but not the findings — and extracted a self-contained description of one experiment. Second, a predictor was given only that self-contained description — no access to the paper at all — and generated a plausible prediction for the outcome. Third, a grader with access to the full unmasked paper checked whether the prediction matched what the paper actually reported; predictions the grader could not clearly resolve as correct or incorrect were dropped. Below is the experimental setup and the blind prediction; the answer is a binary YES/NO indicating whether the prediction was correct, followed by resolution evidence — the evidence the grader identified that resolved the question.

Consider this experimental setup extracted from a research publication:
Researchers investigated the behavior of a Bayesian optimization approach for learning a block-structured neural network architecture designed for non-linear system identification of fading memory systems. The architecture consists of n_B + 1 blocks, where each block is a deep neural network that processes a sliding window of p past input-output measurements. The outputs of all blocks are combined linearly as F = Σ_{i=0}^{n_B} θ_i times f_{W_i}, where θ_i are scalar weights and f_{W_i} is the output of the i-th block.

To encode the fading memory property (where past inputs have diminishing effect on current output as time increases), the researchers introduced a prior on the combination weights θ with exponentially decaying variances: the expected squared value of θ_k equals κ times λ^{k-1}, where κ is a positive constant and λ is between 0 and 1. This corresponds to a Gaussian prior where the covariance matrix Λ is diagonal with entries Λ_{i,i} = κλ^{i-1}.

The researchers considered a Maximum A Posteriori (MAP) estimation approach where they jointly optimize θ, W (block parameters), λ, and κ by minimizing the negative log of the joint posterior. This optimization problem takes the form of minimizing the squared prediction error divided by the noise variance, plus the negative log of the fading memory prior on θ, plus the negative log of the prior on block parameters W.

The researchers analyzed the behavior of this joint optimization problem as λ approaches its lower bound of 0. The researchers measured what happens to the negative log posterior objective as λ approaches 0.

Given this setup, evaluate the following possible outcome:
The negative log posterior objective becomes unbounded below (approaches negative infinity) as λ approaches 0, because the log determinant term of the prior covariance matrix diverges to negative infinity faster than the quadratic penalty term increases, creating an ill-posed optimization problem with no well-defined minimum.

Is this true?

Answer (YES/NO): YES